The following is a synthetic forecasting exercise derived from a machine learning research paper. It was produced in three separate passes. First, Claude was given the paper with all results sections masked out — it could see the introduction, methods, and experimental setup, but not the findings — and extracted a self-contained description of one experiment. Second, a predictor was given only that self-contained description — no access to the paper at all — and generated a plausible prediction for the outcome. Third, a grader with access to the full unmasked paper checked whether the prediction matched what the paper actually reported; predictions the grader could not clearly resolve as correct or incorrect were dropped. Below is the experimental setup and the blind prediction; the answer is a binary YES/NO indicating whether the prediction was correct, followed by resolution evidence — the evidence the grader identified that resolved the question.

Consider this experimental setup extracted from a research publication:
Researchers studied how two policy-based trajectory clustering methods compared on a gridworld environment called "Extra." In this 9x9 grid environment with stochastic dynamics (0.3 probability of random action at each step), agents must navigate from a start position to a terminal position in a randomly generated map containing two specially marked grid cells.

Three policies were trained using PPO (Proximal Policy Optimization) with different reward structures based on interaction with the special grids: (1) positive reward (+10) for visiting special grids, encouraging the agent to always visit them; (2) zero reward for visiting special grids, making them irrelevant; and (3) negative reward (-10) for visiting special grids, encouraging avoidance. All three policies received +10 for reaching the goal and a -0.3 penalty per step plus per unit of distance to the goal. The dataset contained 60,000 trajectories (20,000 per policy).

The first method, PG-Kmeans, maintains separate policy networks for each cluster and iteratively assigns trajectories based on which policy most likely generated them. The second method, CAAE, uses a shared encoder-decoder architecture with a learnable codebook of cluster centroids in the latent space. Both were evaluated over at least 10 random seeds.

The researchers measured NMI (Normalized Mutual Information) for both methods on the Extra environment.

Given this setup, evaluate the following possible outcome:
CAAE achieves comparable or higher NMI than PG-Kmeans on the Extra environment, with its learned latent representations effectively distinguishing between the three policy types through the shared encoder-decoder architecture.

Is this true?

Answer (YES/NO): YES